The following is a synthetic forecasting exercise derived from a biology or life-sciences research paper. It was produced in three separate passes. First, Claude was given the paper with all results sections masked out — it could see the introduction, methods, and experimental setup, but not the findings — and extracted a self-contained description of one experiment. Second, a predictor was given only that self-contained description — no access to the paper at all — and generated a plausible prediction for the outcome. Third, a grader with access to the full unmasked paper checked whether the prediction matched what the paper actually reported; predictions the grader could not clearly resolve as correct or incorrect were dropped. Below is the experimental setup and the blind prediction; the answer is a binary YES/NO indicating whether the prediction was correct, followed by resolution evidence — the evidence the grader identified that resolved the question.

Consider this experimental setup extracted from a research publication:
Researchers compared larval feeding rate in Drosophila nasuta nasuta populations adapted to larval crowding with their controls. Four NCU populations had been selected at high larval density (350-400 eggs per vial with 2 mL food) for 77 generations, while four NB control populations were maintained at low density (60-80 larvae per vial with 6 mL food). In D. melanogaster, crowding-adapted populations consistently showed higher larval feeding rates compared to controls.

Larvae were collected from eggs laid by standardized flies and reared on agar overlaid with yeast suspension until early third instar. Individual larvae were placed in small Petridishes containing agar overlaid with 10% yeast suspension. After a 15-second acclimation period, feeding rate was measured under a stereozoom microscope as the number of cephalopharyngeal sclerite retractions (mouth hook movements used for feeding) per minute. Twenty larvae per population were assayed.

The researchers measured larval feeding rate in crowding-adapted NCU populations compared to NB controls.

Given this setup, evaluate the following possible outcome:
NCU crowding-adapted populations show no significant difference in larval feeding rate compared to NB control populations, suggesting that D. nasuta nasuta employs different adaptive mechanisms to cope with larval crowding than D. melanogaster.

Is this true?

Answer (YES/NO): YES